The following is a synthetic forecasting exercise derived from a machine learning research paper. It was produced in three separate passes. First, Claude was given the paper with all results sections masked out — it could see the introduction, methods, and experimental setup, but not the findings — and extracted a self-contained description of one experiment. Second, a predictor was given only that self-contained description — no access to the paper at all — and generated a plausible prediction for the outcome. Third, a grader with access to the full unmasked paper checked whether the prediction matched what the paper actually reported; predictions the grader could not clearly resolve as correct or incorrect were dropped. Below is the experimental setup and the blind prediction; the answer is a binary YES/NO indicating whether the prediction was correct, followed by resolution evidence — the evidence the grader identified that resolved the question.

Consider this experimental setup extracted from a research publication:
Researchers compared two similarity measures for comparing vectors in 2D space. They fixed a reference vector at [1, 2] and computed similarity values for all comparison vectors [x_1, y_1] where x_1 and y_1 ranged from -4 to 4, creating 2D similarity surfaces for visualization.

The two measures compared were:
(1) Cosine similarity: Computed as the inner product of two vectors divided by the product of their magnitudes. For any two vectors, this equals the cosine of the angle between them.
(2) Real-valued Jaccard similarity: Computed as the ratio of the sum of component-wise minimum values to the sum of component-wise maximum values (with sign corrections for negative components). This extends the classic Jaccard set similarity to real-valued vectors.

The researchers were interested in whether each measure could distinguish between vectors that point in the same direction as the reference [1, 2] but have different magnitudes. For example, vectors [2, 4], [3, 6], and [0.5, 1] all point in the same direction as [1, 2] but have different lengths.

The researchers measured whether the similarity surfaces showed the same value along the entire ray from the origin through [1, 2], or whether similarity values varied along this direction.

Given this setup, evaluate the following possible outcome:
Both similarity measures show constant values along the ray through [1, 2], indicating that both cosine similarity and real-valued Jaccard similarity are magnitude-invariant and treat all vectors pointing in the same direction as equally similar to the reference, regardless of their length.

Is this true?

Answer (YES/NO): NO